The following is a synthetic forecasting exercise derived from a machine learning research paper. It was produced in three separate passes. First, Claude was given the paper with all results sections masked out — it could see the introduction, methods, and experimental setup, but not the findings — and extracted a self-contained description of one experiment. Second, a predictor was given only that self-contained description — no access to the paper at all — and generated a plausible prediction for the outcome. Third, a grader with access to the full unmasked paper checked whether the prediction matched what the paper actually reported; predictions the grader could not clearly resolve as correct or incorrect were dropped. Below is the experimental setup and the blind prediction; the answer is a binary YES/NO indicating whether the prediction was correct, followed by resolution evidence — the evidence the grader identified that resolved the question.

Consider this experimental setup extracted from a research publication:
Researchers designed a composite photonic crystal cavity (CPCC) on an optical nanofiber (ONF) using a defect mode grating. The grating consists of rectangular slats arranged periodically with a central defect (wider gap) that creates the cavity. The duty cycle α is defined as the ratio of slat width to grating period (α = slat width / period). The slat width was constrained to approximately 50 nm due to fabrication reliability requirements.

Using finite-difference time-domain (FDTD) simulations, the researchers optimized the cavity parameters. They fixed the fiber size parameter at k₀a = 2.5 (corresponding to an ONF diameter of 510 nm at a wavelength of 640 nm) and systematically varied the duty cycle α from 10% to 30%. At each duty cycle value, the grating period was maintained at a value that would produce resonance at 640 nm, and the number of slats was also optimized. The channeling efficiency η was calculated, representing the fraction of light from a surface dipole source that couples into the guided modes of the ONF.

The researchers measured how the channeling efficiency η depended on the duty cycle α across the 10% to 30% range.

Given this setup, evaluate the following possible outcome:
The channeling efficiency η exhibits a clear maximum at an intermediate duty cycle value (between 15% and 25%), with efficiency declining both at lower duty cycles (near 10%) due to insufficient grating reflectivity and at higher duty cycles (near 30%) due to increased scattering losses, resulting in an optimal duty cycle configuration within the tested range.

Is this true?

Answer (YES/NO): YES